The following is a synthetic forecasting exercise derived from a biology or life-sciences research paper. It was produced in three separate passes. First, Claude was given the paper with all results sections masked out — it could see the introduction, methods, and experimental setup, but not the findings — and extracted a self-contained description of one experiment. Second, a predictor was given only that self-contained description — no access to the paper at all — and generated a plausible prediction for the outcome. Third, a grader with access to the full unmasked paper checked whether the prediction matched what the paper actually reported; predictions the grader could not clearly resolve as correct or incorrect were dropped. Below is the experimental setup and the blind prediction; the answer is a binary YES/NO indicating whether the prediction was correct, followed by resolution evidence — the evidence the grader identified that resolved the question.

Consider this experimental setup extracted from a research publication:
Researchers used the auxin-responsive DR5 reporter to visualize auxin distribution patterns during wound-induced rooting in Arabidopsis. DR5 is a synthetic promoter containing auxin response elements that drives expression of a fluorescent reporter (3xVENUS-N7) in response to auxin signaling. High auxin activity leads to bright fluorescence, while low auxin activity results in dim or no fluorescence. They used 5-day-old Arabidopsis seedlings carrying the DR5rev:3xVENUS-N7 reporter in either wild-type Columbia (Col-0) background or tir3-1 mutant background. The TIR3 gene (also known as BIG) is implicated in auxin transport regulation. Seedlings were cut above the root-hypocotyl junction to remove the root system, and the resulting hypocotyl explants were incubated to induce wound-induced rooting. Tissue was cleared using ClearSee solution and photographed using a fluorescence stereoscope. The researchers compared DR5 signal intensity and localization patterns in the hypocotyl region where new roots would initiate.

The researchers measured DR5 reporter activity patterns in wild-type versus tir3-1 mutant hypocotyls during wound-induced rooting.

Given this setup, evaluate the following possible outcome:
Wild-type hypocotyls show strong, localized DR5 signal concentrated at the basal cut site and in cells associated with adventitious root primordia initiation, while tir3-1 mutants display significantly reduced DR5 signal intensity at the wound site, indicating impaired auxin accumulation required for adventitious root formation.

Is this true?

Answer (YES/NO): YES